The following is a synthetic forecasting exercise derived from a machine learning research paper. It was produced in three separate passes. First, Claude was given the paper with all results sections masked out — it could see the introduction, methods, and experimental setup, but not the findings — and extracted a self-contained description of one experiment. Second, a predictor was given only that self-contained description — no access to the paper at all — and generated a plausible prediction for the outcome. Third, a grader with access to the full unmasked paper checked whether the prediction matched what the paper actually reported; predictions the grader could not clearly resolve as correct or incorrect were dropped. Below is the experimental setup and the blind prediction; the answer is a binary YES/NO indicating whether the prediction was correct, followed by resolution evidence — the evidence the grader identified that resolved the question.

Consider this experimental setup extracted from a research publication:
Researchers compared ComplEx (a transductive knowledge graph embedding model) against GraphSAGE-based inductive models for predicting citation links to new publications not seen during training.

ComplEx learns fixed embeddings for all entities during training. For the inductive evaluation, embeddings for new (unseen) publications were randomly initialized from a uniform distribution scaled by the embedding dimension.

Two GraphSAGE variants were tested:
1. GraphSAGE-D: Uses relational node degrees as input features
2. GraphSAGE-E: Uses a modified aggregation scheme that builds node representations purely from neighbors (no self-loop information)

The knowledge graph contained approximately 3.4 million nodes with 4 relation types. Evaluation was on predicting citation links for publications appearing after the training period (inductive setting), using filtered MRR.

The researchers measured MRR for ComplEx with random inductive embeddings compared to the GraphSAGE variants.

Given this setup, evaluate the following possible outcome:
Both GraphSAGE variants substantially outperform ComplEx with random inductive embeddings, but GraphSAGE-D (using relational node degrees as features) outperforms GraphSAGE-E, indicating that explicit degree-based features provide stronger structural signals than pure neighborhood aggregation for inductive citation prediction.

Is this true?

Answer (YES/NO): NO